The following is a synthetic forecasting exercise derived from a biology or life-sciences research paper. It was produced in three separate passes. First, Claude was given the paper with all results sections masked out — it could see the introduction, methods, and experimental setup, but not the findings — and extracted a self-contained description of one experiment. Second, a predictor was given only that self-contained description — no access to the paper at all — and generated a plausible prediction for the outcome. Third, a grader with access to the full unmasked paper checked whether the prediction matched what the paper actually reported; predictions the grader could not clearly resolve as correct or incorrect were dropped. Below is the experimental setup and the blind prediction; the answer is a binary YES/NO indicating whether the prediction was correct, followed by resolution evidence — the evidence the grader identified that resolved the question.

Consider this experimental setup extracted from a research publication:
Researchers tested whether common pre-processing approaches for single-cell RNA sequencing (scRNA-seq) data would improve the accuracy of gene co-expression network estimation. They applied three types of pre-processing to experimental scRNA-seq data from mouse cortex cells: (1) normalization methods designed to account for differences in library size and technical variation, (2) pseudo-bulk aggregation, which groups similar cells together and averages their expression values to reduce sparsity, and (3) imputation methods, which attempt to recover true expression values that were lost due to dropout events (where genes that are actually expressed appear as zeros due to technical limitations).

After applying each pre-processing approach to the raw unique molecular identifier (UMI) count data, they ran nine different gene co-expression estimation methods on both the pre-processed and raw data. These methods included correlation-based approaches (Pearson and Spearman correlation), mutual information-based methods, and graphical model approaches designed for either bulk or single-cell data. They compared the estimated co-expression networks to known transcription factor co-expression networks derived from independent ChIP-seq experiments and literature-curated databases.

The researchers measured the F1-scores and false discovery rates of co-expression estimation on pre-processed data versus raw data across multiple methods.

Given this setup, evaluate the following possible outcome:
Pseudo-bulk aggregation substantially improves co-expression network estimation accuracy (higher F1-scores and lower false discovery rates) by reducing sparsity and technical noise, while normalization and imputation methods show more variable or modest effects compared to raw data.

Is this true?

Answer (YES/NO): NO